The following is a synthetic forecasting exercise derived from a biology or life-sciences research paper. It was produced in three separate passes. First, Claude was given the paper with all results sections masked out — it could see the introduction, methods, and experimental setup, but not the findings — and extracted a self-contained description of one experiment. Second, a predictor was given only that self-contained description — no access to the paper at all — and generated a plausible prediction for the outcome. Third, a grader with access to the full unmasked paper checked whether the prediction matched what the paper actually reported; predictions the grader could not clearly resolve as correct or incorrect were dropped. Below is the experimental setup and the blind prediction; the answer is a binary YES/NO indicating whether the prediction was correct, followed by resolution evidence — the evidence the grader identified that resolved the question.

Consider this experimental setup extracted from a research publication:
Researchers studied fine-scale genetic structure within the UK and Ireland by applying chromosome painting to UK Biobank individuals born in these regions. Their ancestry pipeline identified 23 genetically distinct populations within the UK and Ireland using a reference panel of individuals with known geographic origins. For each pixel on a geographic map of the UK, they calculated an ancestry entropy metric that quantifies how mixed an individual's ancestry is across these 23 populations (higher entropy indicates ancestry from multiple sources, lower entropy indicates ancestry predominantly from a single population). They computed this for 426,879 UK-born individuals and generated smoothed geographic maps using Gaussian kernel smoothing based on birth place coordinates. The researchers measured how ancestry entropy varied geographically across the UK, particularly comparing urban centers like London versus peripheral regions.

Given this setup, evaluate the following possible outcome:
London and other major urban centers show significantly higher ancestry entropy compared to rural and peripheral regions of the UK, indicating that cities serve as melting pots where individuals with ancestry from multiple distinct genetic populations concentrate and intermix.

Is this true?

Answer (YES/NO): YES